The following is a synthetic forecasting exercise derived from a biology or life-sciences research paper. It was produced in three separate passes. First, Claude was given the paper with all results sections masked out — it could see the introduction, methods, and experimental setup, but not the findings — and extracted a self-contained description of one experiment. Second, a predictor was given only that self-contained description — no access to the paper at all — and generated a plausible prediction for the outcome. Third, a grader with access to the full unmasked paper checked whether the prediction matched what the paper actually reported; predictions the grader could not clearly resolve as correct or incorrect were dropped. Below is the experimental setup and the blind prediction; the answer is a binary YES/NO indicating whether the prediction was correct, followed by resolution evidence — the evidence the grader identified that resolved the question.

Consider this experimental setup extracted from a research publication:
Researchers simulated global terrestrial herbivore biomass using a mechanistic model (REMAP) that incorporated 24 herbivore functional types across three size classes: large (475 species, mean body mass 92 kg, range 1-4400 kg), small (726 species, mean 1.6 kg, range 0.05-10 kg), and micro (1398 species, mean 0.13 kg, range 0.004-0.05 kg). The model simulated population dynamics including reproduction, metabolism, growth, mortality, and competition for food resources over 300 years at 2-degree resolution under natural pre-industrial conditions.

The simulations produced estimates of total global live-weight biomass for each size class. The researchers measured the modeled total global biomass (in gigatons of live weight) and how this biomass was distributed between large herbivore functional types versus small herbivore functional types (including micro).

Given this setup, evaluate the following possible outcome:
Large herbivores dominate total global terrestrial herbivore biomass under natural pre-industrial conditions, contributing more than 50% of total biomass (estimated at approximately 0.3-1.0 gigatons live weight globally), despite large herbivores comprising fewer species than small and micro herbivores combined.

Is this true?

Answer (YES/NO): YES